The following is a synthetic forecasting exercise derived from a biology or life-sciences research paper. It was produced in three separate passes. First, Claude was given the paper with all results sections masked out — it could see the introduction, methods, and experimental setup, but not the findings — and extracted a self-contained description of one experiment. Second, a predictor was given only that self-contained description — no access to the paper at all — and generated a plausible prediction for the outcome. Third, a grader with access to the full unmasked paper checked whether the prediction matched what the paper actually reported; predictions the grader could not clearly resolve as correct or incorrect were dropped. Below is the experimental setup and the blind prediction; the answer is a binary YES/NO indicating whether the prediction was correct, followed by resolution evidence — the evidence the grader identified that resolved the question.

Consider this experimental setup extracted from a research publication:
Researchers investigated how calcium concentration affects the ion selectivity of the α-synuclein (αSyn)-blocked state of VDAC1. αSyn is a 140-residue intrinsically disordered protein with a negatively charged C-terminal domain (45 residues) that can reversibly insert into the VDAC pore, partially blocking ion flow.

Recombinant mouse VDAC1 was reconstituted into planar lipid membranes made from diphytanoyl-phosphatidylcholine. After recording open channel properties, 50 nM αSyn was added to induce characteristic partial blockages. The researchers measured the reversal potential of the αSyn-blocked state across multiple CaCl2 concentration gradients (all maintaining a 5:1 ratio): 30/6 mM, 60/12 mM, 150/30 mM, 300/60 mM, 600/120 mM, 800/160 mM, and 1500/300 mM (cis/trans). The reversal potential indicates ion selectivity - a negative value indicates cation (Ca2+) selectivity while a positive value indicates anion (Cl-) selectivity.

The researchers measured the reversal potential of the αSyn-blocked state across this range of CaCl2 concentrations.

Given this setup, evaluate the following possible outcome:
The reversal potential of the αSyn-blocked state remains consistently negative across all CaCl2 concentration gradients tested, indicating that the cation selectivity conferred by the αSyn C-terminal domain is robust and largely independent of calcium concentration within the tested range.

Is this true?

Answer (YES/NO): NO